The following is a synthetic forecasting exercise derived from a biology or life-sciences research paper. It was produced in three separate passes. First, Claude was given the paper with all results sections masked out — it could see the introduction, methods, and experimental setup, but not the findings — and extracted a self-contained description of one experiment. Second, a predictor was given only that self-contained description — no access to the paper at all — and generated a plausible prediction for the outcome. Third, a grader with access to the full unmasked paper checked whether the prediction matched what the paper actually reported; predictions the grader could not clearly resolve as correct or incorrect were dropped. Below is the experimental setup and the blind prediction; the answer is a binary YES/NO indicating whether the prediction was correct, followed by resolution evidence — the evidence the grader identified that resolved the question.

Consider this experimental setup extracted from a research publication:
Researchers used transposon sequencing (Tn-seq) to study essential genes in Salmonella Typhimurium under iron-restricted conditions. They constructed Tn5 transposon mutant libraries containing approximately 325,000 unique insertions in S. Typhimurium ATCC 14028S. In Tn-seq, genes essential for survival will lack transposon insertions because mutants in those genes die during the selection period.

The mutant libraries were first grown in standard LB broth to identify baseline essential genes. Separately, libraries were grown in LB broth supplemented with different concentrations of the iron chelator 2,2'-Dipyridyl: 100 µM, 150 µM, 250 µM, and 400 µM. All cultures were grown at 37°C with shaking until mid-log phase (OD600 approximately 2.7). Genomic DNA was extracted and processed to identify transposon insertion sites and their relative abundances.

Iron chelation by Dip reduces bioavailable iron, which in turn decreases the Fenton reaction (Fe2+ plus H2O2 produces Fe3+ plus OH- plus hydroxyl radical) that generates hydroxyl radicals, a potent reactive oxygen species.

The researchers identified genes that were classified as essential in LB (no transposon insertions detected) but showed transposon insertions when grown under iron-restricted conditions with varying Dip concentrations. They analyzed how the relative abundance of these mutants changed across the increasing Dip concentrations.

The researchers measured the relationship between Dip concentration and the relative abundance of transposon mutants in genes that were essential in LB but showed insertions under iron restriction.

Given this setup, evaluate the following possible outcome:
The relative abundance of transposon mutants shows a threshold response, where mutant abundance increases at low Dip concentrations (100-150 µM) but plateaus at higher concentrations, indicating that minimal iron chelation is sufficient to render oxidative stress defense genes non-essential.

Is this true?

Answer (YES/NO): NO